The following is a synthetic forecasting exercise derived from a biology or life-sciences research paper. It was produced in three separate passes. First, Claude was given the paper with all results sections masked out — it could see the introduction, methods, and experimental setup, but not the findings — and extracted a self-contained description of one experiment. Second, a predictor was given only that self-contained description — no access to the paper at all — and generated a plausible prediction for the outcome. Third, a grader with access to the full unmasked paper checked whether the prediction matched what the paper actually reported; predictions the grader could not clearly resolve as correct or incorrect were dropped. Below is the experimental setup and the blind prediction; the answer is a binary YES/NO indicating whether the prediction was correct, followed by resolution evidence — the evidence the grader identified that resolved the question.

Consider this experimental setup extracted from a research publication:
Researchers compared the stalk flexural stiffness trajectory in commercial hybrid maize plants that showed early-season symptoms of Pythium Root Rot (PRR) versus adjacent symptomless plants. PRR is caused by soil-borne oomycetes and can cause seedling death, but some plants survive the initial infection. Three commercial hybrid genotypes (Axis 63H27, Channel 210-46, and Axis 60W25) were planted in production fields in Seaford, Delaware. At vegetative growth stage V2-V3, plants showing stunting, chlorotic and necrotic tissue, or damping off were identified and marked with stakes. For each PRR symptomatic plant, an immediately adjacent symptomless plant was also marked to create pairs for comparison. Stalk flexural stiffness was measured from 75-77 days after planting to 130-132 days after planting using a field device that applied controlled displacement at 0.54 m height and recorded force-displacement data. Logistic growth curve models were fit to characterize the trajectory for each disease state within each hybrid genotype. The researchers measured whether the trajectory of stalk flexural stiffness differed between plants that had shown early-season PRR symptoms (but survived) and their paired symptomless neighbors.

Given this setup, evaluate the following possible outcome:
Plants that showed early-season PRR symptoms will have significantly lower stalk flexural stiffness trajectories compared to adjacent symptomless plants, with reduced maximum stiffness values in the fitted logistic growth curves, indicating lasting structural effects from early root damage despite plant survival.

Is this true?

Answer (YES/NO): YES